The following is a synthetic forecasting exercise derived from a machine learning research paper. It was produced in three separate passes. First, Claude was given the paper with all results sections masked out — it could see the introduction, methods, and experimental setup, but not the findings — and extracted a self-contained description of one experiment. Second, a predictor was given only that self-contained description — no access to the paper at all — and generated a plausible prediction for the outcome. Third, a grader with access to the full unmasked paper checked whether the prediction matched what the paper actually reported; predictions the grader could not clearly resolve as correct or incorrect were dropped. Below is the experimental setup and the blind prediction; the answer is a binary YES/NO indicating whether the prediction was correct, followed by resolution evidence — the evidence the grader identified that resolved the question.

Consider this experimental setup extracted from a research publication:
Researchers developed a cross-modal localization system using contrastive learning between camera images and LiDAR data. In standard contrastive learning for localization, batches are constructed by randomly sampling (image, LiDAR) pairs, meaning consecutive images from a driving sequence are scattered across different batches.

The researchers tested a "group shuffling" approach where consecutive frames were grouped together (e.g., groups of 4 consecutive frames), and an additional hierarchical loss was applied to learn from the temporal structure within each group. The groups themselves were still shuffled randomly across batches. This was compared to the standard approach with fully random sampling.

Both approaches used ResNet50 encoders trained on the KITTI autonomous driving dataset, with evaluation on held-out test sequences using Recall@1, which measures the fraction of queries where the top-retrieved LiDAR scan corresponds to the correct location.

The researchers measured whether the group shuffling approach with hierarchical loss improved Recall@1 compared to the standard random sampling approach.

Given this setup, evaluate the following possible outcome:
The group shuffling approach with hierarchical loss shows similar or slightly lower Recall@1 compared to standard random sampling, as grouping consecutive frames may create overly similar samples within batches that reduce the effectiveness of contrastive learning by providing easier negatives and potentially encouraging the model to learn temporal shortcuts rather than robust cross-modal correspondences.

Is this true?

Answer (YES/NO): NO